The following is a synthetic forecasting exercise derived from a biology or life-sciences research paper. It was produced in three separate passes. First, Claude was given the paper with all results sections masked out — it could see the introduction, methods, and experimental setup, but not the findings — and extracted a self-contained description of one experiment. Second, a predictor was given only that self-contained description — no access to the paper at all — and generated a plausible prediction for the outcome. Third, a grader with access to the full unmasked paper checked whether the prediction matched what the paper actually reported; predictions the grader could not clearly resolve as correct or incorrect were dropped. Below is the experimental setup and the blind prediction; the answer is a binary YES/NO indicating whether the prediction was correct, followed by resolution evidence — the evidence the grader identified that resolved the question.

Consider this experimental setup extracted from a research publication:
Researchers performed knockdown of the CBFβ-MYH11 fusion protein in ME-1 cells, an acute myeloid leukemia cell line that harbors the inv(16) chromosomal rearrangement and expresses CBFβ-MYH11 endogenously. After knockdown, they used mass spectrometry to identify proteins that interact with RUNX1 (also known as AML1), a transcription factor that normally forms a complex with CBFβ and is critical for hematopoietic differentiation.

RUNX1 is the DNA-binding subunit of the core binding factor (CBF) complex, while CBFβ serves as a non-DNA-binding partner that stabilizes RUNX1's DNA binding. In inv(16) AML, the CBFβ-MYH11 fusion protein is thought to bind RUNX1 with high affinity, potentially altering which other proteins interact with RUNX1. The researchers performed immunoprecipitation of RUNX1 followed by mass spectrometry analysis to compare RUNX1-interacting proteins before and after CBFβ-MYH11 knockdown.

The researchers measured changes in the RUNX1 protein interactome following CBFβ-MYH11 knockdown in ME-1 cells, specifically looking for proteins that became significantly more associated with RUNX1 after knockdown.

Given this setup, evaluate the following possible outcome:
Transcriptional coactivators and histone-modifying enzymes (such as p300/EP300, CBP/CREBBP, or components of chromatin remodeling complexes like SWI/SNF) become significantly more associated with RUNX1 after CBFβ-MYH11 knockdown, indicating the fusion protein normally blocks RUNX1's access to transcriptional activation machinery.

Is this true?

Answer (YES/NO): NO